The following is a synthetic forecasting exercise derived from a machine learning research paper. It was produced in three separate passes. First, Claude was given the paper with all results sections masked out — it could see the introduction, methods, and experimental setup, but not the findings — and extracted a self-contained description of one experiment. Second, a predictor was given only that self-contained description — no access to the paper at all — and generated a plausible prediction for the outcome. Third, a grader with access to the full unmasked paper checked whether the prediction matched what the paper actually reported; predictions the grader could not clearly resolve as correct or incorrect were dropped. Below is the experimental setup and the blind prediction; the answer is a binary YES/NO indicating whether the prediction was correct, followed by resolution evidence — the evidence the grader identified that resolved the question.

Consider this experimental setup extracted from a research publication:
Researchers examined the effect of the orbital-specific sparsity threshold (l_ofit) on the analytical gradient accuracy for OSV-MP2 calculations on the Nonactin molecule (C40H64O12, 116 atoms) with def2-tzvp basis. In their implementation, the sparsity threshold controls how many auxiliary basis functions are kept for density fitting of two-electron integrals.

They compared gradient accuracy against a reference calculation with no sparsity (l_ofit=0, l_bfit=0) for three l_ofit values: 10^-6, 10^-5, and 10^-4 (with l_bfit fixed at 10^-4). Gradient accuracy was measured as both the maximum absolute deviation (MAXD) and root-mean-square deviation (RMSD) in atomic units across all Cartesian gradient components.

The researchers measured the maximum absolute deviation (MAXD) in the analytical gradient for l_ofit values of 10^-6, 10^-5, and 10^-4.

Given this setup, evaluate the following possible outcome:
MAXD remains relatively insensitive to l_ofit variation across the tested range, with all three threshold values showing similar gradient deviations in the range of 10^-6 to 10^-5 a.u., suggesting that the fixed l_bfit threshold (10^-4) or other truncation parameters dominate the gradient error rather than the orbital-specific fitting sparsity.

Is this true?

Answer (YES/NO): NO